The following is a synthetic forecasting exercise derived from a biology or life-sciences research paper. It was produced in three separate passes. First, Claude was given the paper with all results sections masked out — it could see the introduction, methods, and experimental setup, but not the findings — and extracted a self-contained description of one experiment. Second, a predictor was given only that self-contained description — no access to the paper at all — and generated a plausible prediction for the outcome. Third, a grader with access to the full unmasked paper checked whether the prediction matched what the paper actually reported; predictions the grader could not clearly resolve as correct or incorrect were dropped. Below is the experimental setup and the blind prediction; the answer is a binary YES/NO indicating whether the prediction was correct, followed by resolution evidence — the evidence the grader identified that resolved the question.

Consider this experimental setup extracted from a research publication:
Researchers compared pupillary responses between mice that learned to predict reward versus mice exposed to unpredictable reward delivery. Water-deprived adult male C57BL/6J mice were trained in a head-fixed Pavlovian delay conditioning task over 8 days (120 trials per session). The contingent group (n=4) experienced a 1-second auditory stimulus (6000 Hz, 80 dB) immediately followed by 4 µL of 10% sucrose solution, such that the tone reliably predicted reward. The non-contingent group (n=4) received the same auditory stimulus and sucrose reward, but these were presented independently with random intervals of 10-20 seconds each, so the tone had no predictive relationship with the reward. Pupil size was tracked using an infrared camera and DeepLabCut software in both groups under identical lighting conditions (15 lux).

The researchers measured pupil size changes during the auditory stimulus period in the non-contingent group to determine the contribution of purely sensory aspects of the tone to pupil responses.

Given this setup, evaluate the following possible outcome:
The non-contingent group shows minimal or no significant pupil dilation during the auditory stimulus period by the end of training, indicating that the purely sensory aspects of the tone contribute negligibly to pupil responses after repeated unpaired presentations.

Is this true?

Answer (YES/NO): YES